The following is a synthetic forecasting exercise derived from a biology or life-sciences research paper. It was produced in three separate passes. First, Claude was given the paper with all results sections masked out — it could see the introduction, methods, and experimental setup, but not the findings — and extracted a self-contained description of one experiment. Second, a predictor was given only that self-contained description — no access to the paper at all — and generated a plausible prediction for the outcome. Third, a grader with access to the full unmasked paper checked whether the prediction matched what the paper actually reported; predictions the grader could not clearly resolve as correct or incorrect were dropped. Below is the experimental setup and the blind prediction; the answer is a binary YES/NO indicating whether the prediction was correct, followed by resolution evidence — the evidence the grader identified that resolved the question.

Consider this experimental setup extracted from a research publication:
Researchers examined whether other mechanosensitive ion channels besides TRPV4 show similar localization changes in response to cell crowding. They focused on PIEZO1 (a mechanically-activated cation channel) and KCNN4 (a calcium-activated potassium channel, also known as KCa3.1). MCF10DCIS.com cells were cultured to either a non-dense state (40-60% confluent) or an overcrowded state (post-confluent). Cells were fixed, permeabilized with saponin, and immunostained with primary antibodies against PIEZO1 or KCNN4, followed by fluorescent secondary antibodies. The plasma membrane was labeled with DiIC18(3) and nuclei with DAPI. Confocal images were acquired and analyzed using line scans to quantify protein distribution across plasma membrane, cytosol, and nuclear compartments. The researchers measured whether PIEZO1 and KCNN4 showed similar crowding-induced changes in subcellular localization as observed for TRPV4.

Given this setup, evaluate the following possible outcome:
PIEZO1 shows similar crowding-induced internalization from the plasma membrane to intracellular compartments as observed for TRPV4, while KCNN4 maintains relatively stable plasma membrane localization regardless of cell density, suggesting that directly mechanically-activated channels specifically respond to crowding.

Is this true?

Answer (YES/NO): NO